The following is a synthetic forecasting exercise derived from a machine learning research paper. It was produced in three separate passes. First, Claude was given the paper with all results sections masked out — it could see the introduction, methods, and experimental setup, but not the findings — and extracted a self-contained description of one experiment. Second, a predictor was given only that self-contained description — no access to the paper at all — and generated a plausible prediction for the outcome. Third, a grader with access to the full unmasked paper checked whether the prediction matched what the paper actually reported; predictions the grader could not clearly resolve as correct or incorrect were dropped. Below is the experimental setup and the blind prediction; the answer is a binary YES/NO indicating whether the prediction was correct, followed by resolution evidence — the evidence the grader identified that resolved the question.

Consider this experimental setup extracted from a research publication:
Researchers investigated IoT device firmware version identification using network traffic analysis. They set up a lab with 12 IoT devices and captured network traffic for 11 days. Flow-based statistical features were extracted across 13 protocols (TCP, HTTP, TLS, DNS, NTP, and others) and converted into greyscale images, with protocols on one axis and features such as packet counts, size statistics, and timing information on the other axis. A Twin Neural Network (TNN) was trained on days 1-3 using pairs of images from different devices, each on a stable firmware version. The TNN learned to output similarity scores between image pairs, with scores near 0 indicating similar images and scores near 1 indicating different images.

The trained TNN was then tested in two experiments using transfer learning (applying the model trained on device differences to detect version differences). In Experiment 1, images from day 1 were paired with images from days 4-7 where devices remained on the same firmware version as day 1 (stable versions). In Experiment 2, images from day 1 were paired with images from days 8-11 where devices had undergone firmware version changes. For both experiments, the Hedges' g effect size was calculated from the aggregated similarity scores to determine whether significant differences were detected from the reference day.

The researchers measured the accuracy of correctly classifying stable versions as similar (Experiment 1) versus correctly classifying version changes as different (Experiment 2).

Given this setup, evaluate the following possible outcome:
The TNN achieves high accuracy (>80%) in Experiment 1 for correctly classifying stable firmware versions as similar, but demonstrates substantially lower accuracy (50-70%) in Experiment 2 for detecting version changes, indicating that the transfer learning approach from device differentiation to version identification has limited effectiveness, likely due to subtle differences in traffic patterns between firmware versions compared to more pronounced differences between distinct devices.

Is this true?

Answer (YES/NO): NO